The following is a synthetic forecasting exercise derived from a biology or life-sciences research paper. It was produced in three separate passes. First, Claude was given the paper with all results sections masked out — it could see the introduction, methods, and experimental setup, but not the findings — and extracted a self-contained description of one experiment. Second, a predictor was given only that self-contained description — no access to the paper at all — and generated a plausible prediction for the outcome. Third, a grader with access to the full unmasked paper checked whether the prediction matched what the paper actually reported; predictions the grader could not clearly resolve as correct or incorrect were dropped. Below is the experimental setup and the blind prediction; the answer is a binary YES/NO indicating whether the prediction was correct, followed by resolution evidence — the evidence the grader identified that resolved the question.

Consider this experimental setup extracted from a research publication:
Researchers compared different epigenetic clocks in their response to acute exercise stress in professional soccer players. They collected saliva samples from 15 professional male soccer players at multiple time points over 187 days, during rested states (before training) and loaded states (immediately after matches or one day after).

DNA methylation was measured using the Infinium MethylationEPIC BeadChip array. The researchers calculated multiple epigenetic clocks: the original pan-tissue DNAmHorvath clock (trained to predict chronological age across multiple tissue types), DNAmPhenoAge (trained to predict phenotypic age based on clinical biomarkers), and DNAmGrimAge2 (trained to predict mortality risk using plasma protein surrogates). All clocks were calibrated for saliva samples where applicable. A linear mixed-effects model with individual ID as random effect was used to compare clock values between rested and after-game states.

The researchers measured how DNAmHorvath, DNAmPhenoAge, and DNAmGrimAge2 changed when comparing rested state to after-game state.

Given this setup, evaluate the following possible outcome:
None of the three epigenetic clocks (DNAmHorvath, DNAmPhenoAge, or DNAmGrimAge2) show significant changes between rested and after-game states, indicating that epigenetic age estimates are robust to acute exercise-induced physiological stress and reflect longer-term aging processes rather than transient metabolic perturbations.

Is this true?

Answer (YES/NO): NO